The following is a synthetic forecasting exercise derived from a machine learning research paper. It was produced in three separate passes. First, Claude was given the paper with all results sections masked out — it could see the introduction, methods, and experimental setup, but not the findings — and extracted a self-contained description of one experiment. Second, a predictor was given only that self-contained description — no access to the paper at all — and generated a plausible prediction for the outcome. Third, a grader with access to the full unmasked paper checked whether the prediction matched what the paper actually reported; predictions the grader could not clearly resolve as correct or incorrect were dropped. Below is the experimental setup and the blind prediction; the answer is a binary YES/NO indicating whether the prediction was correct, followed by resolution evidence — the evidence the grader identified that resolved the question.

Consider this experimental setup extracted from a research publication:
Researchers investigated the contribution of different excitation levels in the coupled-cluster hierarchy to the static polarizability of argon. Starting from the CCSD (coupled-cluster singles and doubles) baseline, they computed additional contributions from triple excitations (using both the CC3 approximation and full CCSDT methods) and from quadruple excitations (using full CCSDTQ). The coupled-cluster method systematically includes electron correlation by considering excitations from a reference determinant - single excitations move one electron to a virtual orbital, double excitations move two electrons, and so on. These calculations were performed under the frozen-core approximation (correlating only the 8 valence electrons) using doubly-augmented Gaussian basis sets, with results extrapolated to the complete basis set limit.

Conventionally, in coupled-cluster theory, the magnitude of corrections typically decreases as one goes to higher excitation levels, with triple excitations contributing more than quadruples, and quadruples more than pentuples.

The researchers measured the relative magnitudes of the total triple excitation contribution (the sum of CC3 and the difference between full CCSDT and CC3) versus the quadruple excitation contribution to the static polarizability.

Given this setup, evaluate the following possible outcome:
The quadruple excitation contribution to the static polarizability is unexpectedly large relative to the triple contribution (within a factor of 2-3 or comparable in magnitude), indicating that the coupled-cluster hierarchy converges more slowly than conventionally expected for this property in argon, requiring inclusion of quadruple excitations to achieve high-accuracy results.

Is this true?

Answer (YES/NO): YES